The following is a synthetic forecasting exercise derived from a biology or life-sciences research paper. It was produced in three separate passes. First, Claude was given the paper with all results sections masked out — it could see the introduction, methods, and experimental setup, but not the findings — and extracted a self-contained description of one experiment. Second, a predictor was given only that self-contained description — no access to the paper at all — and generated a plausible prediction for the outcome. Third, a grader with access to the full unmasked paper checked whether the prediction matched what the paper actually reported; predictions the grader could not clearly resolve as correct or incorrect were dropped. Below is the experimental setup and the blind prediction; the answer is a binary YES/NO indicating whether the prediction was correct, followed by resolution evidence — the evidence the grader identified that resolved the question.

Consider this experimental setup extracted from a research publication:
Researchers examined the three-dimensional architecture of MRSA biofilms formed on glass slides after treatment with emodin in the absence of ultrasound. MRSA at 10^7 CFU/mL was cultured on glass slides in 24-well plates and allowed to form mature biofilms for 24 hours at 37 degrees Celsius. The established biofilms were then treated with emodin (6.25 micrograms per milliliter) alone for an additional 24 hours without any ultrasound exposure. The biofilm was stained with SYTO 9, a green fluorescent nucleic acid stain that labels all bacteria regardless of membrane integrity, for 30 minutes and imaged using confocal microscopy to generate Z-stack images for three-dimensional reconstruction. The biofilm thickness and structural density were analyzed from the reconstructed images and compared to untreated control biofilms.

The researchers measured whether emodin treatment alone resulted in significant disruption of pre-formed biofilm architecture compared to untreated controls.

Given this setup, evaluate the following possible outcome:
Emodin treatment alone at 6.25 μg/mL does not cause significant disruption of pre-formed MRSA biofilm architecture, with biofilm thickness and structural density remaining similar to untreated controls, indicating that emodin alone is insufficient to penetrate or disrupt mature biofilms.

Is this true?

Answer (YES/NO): NO